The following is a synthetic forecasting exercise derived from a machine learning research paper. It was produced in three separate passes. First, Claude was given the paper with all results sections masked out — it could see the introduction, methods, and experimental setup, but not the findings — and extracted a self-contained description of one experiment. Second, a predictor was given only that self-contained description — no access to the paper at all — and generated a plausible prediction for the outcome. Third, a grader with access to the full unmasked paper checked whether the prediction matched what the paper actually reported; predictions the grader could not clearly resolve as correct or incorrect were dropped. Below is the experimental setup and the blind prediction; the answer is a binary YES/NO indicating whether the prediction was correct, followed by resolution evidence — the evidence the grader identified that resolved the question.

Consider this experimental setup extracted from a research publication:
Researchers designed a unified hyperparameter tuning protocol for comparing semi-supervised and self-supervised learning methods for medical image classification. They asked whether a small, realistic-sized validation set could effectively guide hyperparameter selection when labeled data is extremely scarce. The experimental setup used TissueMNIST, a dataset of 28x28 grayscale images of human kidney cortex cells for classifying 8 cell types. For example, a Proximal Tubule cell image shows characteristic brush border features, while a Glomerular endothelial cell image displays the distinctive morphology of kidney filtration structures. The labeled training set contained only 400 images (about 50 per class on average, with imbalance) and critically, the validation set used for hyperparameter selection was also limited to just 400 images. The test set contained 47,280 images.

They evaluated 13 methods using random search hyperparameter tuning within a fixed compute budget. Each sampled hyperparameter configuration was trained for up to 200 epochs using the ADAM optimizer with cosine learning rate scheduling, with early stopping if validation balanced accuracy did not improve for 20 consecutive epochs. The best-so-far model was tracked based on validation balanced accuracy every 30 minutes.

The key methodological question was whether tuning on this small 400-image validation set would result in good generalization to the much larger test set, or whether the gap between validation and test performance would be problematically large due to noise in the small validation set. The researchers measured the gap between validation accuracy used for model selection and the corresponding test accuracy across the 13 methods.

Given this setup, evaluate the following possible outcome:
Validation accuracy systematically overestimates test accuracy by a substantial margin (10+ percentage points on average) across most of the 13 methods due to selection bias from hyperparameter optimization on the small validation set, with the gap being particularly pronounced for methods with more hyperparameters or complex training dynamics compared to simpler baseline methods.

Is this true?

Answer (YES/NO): NO